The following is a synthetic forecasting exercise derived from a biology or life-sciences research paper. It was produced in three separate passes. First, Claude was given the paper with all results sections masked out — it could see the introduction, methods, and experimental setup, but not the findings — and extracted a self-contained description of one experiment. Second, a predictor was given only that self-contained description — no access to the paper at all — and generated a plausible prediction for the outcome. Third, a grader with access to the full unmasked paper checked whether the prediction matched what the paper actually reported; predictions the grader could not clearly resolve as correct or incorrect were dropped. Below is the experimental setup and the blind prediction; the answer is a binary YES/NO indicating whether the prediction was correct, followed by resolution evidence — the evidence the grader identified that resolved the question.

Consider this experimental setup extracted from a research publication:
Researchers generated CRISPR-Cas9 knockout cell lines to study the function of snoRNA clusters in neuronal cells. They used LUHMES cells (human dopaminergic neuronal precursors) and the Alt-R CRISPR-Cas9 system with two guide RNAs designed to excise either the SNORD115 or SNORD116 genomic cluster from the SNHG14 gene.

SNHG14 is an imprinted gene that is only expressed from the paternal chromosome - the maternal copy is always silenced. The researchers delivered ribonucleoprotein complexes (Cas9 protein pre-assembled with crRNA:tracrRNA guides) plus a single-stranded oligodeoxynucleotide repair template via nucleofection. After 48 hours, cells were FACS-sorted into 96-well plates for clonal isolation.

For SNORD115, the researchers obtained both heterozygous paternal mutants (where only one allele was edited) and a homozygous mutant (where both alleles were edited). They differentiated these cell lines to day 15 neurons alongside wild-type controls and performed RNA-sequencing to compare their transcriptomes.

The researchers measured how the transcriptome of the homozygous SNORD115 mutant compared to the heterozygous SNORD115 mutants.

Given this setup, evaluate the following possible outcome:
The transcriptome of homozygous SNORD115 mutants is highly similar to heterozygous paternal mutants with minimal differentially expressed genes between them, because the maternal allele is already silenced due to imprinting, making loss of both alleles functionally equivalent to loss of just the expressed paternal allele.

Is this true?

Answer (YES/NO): NO